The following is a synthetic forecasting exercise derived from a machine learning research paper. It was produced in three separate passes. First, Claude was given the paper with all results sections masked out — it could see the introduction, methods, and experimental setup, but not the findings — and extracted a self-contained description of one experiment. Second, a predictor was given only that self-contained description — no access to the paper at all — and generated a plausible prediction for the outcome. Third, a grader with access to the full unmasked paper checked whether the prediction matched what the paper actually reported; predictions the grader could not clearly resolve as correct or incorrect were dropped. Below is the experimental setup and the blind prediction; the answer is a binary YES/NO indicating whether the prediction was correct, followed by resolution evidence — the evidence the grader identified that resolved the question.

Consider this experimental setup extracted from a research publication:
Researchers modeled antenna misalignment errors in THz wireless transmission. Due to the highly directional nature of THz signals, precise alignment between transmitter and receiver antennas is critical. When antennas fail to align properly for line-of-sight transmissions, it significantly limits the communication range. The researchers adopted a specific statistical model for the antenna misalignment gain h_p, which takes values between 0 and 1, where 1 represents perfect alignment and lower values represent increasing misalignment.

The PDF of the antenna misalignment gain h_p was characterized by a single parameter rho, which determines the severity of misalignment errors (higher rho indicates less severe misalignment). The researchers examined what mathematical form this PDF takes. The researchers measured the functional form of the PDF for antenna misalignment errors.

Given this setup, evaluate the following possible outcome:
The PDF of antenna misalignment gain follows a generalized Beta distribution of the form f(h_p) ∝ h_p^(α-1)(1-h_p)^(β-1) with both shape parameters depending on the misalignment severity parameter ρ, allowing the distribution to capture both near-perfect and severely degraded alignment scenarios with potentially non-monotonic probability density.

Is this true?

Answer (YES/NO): NO